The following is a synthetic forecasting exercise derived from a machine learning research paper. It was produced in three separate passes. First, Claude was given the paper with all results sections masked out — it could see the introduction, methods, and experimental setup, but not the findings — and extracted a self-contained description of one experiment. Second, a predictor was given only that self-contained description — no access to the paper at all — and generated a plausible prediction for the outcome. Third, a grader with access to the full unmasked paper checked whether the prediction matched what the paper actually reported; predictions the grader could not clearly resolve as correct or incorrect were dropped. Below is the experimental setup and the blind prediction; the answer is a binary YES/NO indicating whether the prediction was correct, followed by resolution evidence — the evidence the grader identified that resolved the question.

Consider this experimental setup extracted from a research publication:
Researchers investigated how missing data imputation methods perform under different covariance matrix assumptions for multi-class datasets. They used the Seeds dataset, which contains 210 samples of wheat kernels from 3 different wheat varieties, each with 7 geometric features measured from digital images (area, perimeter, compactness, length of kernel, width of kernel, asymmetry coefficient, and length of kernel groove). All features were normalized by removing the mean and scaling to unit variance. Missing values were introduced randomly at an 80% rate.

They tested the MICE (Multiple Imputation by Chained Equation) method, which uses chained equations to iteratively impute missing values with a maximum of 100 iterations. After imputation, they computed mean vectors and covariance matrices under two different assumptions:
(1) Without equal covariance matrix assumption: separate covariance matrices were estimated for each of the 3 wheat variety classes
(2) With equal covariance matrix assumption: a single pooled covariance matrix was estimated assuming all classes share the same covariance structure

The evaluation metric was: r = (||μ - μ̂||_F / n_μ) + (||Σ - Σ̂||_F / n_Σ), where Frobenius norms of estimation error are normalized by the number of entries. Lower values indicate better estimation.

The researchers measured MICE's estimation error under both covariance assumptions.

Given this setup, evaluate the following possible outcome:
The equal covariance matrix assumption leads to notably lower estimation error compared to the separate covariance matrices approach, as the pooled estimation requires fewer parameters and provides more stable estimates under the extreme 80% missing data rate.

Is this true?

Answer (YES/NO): NO